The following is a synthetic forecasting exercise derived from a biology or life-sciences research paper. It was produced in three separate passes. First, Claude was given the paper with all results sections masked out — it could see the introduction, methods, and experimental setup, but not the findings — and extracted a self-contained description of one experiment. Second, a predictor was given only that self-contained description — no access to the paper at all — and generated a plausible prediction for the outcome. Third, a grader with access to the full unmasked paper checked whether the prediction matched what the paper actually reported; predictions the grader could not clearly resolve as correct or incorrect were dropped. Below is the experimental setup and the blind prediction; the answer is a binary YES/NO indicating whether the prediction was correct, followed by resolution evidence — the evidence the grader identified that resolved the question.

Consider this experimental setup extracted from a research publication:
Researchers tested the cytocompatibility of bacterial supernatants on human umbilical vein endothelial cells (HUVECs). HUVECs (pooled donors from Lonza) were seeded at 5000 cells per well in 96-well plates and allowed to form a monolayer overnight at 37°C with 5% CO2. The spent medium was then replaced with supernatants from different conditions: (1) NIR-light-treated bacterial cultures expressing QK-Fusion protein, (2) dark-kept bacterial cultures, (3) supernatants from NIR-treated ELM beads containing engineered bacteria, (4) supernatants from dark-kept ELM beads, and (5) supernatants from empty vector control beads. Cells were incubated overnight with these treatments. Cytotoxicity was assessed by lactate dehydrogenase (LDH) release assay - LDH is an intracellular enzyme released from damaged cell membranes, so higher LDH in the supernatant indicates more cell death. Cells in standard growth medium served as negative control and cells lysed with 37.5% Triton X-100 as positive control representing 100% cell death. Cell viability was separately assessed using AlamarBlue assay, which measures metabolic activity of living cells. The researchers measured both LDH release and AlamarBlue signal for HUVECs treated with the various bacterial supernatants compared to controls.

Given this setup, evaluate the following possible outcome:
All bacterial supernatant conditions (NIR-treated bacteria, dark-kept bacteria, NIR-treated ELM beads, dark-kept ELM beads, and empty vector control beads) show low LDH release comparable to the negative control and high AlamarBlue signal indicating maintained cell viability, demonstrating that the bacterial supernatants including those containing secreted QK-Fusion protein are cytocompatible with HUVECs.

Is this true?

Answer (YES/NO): YES